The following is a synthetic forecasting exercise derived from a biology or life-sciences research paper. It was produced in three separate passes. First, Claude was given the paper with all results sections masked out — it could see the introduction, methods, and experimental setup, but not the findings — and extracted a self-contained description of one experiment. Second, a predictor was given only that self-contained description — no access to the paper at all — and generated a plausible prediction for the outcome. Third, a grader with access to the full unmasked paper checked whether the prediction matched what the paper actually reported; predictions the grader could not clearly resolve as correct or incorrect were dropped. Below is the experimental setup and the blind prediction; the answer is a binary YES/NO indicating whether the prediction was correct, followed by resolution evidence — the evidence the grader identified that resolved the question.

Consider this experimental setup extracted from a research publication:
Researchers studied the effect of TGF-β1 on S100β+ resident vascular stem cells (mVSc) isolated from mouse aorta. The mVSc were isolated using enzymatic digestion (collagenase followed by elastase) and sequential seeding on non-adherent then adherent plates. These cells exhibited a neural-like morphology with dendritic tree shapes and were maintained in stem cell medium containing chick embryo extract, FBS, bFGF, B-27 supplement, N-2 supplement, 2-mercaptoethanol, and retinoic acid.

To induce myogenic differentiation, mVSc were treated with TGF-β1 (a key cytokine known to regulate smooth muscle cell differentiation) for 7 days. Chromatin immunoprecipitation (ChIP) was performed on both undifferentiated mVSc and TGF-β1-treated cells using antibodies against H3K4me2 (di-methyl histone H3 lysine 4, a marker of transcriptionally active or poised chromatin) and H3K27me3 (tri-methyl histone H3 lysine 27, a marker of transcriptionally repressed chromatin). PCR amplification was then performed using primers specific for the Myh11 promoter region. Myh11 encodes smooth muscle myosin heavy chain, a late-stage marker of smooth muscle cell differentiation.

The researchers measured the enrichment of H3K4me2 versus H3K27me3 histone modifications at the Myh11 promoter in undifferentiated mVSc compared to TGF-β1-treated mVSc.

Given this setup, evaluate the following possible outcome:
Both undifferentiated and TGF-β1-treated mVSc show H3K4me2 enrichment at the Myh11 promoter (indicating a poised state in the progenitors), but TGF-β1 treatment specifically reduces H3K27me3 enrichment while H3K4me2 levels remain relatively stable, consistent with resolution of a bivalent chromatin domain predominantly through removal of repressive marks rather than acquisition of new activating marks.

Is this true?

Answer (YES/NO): NO